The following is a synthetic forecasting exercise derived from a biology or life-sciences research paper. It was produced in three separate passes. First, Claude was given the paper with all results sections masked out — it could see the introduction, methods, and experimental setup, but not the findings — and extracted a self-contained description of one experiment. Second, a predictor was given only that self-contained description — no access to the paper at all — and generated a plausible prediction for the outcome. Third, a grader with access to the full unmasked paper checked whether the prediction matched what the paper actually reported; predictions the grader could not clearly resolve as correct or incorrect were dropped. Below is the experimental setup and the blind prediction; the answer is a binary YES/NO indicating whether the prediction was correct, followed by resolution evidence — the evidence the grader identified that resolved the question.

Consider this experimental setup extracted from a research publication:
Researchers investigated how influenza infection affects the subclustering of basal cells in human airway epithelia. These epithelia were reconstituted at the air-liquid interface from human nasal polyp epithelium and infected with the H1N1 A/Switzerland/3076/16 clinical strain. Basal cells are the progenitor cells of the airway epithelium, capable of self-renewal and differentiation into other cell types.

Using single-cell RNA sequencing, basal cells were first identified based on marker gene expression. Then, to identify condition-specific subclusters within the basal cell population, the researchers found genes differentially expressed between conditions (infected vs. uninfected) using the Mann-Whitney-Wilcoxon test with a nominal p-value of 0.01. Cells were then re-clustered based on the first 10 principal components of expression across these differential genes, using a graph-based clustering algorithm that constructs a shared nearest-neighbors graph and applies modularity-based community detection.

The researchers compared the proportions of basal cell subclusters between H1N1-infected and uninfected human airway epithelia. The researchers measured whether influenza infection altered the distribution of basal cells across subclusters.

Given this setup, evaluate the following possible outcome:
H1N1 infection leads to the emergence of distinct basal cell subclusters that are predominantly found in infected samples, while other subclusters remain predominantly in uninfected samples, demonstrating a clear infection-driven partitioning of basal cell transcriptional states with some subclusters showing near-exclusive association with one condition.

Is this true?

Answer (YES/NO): NO